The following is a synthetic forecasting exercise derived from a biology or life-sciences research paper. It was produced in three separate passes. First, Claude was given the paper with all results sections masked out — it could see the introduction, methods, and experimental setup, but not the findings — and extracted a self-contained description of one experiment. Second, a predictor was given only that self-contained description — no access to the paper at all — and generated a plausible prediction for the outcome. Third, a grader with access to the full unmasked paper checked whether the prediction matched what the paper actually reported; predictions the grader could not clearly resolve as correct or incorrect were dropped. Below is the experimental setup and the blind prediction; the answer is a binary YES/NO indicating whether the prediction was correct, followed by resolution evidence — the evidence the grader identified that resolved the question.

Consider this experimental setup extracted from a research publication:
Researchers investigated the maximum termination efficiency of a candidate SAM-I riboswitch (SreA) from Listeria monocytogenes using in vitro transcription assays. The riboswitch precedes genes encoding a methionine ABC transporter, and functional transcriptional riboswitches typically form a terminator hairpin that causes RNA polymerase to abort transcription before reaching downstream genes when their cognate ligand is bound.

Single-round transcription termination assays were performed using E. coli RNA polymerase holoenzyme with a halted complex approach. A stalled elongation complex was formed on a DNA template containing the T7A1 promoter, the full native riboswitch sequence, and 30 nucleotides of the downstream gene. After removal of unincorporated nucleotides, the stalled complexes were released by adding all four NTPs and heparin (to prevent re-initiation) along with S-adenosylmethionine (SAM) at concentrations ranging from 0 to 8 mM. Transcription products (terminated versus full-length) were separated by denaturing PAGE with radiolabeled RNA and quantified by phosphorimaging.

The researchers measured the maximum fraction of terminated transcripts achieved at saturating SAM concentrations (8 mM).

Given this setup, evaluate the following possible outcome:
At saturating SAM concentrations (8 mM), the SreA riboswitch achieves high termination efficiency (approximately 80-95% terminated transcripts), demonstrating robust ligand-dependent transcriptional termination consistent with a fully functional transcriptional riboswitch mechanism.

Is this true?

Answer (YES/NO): NO